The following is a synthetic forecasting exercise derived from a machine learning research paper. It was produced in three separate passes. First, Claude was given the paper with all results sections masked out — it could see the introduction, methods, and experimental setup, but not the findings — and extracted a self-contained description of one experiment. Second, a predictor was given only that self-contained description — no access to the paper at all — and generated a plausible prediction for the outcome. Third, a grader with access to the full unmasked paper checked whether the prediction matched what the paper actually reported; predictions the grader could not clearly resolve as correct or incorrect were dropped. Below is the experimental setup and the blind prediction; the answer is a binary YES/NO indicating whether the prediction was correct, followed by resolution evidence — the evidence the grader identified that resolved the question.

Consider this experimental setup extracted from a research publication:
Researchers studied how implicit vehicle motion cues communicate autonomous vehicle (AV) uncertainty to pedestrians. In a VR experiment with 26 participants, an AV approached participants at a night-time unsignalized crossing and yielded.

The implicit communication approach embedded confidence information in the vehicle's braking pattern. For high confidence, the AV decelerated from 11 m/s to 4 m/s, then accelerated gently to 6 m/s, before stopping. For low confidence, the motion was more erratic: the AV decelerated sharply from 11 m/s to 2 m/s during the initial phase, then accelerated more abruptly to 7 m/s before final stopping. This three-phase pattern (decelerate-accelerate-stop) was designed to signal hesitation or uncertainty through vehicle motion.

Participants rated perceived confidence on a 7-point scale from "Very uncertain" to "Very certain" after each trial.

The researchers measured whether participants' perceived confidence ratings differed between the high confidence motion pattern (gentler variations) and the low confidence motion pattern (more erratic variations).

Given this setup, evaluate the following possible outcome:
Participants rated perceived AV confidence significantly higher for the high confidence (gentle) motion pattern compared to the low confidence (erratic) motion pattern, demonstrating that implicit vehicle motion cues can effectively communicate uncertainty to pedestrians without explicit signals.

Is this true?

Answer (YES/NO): NO